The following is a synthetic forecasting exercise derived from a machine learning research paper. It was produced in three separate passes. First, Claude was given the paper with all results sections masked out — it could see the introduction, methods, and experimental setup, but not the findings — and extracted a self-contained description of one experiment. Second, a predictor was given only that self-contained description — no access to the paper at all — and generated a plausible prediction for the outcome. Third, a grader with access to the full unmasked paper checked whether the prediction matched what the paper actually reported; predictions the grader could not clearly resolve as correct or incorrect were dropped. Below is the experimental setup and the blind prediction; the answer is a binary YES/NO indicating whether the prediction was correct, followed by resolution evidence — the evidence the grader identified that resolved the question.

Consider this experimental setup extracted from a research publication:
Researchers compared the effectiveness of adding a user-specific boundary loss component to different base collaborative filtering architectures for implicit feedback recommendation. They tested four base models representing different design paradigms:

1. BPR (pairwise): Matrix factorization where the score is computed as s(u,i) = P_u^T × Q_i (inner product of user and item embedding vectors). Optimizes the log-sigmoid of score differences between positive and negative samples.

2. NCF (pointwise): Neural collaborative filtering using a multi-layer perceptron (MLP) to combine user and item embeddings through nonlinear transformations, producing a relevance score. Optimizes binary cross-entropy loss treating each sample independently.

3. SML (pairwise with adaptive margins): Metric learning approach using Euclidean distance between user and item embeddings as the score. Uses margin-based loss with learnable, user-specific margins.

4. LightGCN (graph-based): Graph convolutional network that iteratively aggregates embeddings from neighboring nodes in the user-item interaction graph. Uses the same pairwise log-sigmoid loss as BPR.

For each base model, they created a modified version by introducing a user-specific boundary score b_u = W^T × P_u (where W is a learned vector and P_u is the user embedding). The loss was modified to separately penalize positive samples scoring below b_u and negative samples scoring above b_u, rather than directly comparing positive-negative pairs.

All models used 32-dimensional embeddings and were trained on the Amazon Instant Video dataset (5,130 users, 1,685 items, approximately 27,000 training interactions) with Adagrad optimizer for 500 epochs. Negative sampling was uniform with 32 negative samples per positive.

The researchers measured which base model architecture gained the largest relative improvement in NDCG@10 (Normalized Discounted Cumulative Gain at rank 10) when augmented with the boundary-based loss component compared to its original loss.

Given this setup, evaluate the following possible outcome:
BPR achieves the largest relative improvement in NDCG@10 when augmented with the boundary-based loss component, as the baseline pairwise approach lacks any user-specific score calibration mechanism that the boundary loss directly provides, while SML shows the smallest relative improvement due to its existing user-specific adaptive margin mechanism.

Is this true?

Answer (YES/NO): YES